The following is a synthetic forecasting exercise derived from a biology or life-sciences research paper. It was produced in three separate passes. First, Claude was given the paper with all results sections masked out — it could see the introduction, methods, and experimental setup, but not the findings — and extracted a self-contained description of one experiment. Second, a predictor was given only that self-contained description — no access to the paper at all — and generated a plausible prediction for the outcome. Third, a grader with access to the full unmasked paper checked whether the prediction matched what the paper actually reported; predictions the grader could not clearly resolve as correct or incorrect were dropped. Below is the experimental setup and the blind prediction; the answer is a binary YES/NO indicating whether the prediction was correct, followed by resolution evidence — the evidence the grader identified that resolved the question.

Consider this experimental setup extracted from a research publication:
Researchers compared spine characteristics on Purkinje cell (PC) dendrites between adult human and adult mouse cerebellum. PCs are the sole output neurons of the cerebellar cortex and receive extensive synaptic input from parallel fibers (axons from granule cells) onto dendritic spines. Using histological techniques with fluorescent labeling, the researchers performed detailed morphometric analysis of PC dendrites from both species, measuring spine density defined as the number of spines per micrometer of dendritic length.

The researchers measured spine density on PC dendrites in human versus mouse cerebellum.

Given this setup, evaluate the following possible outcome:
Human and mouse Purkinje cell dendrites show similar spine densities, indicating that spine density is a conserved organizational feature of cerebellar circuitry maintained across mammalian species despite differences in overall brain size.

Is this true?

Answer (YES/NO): NO